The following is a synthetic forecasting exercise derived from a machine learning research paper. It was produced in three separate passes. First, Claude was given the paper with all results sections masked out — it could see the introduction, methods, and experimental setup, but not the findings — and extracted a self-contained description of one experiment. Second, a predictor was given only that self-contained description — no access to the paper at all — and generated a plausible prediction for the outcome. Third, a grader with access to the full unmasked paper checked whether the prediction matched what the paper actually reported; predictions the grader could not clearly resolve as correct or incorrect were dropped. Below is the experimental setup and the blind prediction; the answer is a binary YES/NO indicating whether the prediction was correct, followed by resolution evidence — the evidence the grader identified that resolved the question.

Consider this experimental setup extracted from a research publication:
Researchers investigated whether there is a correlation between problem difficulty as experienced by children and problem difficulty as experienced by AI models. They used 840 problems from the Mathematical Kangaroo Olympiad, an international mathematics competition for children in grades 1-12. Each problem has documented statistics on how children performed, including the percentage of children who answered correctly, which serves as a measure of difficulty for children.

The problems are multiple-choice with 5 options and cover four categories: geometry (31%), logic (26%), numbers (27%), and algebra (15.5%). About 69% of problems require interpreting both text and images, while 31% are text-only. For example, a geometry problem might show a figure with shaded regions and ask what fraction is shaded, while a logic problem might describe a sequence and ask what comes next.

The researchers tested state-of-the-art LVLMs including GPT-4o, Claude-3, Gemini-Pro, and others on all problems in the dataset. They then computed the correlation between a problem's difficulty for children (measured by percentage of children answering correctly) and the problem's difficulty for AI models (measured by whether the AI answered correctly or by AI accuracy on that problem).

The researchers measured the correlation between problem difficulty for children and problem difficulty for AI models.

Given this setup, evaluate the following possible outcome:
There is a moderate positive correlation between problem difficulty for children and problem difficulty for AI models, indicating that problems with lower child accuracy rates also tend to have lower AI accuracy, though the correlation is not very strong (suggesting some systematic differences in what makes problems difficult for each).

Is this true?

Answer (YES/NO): NO